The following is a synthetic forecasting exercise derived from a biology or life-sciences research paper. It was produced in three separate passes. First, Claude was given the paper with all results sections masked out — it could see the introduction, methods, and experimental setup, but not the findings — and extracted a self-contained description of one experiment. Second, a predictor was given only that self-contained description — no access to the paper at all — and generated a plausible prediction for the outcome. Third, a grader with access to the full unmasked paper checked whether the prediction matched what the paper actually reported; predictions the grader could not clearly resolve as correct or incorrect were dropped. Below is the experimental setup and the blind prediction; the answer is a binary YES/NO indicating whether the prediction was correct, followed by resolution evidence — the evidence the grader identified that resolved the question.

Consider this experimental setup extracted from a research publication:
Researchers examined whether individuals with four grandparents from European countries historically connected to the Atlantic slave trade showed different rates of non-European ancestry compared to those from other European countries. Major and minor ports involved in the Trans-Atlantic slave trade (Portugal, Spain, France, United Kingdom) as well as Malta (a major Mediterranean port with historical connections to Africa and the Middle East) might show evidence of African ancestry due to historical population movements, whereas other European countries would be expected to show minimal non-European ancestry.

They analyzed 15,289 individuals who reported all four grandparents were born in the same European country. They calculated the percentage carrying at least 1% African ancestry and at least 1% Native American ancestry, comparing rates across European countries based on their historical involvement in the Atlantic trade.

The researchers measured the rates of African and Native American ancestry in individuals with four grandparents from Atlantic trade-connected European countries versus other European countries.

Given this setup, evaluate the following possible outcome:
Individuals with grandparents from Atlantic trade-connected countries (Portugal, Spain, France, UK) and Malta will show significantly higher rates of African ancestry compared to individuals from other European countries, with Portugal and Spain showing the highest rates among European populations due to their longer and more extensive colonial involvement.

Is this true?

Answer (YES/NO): NO